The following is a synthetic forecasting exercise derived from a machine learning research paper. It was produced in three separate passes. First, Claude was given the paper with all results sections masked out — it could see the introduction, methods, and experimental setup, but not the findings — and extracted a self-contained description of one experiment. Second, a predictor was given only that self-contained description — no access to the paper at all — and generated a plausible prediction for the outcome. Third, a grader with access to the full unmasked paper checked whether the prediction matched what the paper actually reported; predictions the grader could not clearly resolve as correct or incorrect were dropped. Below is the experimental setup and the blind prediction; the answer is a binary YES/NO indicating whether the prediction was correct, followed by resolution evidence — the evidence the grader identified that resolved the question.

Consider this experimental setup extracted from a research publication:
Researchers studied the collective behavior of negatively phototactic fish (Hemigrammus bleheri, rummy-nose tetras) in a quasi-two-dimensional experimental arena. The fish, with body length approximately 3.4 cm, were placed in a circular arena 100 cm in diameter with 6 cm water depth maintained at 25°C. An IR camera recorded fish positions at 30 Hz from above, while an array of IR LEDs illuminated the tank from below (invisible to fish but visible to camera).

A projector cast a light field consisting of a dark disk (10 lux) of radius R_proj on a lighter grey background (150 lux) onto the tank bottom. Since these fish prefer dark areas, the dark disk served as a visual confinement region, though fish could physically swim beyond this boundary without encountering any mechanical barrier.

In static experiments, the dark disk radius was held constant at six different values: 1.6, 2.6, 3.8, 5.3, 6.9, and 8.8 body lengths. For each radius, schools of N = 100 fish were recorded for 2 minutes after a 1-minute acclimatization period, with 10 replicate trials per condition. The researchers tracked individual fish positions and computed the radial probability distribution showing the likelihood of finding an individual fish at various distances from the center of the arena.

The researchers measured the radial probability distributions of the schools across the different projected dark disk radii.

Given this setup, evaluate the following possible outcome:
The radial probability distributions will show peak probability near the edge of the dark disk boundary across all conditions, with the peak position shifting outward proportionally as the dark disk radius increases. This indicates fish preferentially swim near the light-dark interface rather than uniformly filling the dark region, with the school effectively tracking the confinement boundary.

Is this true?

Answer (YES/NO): NO